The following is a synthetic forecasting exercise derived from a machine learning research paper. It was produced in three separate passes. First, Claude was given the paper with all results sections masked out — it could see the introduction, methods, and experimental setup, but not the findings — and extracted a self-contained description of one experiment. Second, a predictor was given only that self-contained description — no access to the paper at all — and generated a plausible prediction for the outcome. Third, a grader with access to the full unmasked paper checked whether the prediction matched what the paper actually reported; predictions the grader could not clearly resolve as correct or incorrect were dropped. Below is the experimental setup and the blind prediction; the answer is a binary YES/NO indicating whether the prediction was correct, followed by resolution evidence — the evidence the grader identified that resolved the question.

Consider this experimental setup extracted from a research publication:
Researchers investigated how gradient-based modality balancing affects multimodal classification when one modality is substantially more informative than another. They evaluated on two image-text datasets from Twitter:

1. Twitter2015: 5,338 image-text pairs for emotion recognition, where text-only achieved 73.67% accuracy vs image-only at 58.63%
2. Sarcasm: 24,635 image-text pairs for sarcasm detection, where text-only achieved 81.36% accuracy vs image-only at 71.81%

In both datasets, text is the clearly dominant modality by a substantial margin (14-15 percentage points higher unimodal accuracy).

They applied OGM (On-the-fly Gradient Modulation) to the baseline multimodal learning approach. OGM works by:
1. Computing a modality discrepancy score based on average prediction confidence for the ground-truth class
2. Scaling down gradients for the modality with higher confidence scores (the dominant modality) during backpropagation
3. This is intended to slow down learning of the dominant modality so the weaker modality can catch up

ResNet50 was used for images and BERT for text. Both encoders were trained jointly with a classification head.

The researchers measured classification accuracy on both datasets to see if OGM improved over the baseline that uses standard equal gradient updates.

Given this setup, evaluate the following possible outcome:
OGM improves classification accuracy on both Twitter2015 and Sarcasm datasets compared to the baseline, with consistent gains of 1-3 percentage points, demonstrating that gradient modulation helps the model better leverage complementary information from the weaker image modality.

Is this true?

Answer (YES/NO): NO